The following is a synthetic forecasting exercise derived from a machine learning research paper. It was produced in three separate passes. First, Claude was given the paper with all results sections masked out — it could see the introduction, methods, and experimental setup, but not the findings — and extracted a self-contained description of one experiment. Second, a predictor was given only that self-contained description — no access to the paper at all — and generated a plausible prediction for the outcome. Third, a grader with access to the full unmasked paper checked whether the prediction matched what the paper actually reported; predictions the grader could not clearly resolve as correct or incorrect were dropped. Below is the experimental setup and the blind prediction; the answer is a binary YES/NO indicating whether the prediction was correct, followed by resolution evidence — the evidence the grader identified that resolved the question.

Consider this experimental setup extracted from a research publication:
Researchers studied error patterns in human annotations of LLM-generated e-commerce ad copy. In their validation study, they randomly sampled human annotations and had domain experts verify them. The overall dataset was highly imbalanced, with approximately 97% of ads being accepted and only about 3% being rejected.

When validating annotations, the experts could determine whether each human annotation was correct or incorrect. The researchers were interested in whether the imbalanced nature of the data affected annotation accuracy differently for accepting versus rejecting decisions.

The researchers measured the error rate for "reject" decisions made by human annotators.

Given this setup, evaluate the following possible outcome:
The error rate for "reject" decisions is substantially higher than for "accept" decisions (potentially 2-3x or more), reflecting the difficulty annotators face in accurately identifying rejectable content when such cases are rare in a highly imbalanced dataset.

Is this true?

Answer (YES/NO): YES